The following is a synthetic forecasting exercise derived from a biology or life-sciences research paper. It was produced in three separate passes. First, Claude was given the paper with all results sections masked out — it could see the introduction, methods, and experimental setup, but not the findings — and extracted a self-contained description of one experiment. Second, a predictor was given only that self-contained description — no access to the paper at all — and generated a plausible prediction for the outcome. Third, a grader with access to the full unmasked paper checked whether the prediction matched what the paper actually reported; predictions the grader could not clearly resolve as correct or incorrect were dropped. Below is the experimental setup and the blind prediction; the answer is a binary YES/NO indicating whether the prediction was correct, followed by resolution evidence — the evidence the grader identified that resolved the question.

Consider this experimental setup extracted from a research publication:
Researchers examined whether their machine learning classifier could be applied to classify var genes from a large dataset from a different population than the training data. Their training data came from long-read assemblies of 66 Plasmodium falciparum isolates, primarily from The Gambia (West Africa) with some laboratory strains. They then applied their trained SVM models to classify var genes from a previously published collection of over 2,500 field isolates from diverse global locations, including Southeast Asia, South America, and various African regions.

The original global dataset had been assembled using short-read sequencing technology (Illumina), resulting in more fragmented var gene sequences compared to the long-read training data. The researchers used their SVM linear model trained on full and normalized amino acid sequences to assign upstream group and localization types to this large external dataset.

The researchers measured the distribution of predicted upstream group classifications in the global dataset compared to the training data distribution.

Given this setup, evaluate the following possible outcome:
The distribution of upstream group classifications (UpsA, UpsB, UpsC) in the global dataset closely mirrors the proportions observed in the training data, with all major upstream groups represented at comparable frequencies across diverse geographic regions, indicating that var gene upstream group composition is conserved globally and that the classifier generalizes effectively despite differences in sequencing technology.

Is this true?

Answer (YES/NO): NO